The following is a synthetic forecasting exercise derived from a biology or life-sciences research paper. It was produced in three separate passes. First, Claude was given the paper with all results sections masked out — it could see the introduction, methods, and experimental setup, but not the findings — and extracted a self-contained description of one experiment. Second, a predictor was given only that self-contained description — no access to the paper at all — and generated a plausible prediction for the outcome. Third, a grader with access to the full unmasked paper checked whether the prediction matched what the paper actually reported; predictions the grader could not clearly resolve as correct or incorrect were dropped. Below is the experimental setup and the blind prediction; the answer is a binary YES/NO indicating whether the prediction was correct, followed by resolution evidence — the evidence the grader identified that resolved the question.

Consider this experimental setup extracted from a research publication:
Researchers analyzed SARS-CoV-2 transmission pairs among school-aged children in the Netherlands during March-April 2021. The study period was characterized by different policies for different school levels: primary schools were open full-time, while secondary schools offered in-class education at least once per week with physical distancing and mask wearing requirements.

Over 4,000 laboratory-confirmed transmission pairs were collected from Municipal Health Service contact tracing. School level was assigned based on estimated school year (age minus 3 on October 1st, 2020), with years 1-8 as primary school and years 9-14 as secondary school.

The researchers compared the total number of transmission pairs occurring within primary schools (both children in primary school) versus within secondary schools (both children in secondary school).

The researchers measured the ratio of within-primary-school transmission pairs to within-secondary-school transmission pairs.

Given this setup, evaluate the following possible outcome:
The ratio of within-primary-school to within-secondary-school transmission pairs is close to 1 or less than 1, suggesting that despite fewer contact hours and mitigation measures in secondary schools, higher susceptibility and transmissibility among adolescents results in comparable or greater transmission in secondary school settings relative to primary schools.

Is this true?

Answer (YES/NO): NO